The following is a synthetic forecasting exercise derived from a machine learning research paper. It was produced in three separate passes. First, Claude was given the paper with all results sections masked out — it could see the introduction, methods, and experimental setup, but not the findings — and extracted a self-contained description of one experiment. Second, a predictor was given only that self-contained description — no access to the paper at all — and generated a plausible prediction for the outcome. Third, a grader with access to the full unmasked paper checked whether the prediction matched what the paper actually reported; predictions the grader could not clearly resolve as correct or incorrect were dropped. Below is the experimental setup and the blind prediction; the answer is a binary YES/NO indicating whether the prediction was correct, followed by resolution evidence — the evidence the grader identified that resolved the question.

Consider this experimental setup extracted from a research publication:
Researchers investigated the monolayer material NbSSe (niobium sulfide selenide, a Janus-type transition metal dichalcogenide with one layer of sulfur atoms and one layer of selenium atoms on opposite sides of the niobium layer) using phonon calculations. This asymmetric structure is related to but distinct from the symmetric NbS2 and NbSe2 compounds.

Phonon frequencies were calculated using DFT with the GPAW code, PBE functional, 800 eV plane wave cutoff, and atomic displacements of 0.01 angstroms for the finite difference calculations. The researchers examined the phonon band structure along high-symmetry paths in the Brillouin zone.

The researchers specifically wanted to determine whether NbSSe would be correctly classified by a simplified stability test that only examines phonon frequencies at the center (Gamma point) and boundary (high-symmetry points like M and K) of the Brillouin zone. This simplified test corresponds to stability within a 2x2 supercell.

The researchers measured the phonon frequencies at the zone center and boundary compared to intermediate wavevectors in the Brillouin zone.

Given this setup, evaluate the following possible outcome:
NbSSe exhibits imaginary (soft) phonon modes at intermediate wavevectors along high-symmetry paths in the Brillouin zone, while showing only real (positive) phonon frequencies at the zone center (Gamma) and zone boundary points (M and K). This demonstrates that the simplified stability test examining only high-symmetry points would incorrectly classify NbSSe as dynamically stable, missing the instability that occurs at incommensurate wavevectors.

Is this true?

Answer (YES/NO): YES